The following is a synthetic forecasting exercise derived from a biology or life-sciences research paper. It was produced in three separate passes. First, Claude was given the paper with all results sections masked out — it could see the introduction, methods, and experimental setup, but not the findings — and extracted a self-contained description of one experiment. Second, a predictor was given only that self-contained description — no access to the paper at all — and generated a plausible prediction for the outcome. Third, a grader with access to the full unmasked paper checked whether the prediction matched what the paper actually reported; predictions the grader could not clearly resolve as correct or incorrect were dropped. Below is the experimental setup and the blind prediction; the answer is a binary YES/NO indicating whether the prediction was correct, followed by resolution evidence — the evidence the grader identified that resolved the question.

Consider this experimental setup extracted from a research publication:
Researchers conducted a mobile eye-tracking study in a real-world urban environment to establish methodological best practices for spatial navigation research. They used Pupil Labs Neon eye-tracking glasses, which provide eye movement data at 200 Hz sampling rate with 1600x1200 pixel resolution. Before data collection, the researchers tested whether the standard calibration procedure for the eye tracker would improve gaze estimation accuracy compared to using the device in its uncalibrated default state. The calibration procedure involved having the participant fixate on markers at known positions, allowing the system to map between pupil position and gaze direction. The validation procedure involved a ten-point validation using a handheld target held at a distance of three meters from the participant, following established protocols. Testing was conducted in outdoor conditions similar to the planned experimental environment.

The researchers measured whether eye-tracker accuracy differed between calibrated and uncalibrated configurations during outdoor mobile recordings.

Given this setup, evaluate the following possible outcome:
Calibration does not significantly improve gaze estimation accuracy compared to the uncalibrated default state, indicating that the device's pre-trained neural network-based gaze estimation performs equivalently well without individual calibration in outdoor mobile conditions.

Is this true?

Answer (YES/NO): YES